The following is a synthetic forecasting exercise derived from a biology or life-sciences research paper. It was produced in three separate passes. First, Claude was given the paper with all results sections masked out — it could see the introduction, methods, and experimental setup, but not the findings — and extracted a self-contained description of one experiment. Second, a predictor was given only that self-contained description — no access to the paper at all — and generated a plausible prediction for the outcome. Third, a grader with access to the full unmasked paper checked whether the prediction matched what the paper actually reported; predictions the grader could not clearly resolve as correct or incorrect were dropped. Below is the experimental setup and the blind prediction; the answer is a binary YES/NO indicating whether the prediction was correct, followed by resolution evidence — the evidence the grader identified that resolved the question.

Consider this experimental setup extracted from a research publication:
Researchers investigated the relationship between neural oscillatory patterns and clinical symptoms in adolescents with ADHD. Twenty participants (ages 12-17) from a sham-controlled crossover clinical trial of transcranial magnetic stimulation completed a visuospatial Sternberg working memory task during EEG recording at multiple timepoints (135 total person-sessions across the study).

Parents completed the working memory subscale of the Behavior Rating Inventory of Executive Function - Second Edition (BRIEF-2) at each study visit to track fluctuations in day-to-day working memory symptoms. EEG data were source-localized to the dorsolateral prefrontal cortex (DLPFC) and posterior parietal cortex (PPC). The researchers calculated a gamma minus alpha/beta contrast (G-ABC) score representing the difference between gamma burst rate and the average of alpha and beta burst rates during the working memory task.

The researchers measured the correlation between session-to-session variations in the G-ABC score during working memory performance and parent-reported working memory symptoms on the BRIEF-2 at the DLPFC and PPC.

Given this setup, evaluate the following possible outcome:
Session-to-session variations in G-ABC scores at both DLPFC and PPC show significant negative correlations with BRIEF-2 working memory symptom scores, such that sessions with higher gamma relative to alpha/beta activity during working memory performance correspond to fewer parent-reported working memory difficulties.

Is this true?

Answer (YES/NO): NO